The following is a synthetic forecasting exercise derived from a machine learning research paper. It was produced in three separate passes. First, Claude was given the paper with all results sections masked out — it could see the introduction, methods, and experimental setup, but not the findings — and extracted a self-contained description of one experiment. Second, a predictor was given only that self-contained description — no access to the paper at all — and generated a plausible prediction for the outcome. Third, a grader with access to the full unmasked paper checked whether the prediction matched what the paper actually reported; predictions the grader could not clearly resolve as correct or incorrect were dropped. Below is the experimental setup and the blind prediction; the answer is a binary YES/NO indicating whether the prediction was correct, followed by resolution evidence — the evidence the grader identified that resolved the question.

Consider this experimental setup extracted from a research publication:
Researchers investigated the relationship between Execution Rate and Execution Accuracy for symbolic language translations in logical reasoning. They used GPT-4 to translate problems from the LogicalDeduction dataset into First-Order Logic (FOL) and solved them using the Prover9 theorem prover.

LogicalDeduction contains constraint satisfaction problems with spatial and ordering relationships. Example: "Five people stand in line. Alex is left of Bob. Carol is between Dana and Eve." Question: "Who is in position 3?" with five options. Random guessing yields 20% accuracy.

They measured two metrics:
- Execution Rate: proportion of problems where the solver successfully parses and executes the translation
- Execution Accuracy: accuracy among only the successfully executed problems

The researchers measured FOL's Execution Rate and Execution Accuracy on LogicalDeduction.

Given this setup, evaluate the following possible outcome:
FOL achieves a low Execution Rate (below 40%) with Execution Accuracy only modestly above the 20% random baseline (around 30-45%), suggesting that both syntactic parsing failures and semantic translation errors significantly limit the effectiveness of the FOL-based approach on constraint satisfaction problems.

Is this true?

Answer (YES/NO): NO